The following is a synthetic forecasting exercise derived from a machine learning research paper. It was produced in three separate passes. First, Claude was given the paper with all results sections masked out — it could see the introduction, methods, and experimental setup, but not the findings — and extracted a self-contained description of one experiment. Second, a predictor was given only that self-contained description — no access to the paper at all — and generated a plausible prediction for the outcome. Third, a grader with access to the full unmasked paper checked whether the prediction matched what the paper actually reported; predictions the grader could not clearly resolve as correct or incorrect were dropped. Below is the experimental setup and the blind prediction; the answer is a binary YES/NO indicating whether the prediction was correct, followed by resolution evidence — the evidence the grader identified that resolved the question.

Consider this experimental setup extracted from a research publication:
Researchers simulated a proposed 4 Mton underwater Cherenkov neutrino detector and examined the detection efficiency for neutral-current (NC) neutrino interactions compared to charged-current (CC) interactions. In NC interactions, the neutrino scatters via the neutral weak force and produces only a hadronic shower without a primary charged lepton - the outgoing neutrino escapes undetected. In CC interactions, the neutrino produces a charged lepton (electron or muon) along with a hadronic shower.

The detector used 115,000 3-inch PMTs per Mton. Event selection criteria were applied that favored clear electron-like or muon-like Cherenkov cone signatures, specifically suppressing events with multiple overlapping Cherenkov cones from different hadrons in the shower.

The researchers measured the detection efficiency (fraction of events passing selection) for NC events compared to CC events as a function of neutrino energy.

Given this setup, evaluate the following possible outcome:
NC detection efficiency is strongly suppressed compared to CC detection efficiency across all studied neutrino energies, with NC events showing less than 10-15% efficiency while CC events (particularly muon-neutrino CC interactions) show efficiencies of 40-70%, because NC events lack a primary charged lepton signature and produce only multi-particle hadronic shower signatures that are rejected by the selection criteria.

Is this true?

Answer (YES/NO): NO